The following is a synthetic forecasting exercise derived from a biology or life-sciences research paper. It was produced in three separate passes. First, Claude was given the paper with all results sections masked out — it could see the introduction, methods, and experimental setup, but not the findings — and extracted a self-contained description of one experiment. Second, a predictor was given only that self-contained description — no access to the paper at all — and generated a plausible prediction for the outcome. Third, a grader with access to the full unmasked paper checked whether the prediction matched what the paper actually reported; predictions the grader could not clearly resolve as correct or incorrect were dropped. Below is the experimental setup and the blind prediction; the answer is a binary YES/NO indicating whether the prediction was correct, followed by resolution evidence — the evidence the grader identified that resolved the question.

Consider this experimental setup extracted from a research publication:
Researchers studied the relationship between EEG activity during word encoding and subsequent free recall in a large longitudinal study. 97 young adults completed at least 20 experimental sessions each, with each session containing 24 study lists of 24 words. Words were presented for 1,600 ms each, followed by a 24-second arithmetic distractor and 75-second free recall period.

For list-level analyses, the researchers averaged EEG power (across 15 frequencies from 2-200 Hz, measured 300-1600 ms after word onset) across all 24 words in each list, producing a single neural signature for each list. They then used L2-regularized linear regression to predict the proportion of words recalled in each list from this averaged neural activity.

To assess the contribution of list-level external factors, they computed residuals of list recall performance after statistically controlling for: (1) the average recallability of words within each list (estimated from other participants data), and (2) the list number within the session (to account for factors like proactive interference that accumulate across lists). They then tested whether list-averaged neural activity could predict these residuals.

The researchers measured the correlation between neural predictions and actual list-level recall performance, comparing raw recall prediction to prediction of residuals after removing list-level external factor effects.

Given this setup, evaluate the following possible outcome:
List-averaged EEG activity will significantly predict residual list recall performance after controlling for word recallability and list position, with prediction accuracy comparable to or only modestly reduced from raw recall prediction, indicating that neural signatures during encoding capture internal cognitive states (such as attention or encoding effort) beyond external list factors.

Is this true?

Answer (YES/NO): YES